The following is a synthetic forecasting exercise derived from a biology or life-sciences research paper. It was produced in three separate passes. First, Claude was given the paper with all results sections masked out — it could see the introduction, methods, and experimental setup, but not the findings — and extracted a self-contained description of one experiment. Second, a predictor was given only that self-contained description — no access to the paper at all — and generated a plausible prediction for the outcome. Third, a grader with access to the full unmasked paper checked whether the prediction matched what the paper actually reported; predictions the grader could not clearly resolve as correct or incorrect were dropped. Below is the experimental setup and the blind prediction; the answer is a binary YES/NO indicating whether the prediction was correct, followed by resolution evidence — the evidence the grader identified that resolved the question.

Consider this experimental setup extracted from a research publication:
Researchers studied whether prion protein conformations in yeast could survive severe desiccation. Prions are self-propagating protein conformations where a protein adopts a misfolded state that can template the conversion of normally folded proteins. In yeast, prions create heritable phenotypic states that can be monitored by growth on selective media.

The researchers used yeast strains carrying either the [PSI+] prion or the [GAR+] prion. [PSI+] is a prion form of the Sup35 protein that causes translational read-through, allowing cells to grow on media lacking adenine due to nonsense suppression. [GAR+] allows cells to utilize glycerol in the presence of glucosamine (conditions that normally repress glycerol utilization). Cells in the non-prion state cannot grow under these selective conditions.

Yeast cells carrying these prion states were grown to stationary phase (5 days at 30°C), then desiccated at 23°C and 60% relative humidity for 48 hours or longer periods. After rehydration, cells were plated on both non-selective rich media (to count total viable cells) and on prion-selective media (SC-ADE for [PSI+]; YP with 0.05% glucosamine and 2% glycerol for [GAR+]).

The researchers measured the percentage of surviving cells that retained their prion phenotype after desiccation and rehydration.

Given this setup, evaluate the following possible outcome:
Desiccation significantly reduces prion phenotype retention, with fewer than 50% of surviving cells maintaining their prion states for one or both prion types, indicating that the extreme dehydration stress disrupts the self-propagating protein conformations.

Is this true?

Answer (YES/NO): NO